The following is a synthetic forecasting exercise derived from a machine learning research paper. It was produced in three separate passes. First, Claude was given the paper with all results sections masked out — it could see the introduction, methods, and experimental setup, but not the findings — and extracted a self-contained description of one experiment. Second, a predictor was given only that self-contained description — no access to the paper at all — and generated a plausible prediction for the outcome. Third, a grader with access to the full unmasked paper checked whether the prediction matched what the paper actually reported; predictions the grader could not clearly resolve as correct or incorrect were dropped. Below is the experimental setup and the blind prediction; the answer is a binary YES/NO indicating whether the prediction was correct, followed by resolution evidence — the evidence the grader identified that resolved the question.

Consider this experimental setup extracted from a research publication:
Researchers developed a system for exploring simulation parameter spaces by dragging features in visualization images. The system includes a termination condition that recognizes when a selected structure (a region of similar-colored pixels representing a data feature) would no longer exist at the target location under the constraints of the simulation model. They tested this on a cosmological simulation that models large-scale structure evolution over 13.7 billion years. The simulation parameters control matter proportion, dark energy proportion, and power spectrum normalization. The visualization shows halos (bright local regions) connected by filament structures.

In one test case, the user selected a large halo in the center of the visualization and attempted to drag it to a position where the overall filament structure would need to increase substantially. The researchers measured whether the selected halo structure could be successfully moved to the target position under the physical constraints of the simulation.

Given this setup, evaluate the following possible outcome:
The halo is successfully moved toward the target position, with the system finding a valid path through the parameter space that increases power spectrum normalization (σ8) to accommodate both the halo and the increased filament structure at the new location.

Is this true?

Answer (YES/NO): NO